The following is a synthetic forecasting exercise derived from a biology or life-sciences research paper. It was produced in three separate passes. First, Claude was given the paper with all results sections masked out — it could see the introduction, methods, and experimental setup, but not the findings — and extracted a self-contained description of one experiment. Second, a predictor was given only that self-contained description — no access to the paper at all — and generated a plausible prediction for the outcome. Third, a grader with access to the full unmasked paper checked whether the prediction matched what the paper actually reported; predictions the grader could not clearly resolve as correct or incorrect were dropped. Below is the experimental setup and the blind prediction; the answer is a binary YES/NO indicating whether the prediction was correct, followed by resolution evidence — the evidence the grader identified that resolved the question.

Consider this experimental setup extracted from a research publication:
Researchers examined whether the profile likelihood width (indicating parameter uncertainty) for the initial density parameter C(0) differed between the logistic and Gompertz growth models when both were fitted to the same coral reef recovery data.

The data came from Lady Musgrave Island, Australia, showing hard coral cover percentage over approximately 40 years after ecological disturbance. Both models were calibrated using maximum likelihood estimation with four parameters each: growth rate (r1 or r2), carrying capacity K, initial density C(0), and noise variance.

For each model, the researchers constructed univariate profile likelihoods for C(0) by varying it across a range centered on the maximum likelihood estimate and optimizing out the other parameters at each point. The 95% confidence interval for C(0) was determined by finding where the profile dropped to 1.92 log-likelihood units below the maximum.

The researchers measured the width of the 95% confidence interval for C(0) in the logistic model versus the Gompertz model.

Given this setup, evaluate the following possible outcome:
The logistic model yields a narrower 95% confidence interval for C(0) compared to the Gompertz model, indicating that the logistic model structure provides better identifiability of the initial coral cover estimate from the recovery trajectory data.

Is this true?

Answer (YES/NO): YES